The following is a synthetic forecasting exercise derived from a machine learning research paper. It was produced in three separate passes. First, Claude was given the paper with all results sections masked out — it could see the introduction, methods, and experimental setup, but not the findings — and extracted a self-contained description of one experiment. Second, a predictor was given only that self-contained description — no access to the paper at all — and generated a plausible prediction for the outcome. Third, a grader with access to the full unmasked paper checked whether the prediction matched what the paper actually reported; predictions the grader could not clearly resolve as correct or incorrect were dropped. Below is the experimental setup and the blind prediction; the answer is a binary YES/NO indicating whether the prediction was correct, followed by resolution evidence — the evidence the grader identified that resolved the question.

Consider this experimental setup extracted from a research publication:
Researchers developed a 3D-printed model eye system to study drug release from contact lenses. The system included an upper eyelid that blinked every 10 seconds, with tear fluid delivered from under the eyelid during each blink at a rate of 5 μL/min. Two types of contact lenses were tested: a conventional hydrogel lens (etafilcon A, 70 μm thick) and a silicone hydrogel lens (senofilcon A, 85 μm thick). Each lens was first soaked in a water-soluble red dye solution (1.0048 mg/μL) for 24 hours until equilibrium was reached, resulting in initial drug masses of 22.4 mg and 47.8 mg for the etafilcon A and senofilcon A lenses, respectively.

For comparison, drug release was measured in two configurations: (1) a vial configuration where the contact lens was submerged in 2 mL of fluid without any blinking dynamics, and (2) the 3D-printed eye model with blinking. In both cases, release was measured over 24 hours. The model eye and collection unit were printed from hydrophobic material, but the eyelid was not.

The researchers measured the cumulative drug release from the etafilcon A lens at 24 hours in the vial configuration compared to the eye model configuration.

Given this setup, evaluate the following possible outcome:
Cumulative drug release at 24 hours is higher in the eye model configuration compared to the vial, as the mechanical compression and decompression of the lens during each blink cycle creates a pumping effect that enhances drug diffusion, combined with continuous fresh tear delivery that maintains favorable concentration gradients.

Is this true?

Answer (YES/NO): NO